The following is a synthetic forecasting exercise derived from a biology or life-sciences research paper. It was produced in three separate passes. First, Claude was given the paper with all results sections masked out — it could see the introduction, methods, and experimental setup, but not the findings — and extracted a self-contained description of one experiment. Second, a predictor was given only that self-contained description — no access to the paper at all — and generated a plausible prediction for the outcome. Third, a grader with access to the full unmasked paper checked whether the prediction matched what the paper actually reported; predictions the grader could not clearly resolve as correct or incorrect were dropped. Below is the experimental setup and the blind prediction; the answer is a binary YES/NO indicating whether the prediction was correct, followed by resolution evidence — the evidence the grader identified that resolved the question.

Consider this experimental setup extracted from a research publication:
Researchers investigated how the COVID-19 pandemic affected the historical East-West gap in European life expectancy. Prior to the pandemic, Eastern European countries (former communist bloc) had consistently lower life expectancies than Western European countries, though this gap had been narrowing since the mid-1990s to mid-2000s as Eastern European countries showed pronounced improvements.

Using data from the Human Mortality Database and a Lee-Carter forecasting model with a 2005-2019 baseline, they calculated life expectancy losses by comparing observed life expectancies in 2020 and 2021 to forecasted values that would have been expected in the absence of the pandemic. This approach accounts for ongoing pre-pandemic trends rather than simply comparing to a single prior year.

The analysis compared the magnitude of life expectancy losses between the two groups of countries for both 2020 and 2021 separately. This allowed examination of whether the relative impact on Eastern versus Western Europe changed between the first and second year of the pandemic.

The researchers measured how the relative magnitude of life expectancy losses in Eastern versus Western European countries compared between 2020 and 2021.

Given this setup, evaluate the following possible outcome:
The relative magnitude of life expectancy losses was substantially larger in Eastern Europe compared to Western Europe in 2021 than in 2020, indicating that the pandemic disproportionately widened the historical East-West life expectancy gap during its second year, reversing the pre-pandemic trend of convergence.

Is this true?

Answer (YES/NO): YES